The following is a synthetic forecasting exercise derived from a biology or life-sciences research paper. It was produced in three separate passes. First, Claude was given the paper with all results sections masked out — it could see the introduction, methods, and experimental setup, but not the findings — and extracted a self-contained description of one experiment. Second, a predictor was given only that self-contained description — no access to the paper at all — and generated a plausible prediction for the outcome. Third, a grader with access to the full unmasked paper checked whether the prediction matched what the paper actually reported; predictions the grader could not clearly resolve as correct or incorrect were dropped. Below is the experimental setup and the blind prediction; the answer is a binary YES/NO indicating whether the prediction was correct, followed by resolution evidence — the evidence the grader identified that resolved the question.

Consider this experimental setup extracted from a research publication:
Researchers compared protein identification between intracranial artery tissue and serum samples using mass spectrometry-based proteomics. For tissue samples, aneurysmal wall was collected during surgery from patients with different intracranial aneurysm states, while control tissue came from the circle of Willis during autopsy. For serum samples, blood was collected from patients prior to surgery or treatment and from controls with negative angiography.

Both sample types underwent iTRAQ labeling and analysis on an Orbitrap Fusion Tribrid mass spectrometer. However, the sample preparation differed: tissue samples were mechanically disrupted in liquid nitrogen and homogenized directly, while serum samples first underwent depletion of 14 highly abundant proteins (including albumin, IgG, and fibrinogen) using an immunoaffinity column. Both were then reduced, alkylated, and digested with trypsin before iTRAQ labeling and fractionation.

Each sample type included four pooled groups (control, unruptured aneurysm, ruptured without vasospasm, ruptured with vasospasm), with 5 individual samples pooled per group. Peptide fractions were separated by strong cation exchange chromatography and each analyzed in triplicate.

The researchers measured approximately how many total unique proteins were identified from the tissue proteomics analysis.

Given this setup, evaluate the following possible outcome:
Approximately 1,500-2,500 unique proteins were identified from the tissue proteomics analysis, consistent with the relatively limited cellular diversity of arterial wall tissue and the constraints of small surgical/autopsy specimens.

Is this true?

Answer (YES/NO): NO